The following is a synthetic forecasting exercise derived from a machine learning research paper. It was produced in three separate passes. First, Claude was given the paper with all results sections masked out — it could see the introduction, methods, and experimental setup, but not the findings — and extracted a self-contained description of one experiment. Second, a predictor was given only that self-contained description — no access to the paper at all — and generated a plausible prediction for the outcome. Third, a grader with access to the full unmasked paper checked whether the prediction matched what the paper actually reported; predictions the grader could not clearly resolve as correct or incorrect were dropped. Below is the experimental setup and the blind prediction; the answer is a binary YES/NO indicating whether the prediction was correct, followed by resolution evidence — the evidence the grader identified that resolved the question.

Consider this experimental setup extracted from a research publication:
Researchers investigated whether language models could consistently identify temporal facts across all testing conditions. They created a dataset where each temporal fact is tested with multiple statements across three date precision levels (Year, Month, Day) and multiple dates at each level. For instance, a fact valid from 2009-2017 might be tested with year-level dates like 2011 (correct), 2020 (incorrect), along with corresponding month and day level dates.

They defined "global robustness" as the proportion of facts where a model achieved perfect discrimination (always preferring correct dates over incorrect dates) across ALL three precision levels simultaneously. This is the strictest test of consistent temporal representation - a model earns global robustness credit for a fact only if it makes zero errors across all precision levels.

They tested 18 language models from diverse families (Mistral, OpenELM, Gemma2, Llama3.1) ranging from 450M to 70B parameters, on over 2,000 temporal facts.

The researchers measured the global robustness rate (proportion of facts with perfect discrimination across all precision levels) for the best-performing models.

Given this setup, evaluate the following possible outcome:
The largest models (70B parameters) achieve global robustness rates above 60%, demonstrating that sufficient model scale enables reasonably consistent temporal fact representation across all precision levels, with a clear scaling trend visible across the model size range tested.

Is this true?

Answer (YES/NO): NO